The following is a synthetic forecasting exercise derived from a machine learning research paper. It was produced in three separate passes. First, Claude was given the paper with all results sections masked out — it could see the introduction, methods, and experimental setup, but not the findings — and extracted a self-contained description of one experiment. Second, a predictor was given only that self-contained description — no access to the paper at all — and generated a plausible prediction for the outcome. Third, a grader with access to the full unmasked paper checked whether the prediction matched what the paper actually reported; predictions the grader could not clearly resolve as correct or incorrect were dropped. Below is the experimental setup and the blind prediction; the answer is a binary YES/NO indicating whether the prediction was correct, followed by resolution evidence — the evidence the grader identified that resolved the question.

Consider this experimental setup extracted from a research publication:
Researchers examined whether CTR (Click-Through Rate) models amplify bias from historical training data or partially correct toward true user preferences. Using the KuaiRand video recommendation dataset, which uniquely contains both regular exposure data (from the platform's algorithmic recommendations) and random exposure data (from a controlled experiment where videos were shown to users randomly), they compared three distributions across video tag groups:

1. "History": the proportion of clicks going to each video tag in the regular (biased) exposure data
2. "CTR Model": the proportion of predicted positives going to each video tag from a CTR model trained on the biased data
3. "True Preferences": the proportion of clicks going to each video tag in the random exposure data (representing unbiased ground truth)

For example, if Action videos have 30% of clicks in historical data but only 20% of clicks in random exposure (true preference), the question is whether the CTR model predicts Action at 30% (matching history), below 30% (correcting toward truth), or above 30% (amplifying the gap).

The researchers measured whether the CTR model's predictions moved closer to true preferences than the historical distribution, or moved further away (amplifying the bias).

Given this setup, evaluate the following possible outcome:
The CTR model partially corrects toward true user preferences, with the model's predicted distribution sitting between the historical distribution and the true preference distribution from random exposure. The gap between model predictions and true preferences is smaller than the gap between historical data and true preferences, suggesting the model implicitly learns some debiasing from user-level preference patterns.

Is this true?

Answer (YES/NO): NO